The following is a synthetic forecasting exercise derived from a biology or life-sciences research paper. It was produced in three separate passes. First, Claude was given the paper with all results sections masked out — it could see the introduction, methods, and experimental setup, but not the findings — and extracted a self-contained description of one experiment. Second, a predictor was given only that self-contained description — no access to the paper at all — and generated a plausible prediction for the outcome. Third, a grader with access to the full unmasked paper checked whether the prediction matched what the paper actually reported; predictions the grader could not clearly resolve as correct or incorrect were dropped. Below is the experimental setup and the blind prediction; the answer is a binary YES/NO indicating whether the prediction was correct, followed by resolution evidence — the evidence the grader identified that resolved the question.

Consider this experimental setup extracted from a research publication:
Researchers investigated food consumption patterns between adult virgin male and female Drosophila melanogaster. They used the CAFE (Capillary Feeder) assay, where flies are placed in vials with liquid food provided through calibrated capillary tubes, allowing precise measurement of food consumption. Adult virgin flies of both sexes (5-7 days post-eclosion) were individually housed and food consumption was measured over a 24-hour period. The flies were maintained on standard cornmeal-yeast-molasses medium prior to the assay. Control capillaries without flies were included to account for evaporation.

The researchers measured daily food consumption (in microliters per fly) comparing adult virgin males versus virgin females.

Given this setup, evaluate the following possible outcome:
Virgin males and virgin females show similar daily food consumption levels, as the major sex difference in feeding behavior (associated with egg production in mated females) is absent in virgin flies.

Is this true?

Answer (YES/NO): NO